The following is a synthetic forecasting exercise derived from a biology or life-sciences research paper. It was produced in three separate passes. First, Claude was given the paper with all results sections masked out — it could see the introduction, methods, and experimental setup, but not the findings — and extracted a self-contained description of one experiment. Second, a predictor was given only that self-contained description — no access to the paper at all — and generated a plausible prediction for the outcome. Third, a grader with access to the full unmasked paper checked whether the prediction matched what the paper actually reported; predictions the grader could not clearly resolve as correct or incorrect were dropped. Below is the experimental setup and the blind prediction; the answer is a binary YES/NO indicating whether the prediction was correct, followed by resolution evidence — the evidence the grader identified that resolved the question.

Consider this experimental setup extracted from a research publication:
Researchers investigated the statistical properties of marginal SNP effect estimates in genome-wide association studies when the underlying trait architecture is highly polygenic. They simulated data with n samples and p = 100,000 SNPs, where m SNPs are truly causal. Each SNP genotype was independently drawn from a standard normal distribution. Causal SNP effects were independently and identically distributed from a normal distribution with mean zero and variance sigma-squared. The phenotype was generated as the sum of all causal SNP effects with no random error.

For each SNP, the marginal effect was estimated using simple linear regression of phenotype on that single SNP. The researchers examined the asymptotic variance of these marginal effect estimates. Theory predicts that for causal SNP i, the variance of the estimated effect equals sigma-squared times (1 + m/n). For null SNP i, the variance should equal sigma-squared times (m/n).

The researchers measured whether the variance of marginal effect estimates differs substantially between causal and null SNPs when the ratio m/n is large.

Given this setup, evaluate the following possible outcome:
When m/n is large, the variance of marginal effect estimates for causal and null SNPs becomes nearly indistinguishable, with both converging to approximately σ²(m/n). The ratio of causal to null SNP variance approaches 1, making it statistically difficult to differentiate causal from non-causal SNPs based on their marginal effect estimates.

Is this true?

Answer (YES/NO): YES